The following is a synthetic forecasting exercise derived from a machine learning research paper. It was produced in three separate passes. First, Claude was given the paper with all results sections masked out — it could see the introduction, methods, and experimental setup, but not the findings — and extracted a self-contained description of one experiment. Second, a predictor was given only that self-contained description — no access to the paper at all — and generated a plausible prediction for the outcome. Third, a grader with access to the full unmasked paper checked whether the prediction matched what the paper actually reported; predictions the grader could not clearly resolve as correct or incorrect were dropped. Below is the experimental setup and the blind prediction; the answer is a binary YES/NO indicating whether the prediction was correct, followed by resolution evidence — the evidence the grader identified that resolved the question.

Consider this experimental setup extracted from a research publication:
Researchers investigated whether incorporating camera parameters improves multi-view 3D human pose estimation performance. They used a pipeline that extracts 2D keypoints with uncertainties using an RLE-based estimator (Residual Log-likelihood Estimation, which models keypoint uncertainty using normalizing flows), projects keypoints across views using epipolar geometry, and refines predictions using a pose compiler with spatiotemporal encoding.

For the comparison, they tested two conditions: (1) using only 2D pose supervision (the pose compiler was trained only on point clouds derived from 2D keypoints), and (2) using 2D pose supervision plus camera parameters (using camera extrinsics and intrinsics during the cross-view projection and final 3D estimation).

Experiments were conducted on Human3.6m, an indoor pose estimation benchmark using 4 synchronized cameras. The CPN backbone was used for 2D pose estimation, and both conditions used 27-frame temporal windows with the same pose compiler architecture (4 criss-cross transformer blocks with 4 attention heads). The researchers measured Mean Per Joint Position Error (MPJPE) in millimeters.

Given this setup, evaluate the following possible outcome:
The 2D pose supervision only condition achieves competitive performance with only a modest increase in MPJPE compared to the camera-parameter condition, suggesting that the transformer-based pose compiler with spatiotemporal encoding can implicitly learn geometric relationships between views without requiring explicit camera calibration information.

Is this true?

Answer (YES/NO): YES